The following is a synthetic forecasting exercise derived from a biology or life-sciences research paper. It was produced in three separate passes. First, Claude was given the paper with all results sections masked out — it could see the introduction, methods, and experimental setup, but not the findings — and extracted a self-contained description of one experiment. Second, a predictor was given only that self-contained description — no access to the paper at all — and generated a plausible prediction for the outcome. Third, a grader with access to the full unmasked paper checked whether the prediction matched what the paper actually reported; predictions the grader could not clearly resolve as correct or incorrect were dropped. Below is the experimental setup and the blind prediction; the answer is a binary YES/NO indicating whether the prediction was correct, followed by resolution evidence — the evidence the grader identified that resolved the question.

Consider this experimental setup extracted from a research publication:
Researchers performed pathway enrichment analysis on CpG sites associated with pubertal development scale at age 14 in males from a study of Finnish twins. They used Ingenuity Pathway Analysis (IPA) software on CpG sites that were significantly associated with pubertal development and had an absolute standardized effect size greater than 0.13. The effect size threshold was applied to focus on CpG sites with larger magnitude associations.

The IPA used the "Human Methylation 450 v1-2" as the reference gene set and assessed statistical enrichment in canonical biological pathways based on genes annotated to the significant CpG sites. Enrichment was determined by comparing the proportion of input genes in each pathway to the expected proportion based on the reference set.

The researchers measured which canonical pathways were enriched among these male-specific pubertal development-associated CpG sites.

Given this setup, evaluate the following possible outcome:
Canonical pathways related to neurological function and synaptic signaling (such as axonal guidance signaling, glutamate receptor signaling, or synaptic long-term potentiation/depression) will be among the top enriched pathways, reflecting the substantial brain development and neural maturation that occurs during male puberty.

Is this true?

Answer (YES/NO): YES